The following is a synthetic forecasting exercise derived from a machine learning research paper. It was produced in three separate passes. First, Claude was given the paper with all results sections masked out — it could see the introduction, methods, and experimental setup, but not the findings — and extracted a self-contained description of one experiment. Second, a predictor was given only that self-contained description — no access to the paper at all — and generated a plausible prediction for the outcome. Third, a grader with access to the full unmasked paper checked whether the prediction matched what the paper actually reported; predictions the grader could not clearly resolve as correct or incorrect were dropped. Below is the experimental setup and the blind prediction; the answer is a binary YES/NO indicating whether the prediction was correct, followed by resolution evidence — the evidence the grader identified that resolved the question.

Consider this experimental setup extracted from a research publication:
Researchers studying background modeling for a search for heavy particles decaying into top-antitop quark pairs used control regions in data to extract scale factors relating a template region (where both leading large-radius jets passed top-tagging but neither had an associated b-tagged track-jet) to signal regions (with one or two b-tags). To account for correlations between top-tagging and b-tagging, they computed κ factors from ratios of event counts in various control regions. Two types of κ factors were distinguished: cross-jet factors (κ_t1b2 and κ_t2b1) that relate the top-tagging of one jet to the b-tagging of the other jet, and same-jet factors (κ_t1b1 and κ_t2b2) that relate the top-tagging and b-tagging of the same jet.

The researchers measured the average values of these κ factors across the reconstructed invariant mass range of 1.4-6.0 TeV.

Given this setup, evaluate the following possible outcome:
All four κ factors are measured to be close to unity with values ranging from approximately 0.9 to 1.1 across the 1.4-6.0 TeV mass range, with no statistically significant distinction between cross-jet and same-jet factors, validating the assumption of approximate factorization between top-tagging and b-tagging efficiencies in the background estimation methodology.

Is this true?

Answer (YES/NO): NO